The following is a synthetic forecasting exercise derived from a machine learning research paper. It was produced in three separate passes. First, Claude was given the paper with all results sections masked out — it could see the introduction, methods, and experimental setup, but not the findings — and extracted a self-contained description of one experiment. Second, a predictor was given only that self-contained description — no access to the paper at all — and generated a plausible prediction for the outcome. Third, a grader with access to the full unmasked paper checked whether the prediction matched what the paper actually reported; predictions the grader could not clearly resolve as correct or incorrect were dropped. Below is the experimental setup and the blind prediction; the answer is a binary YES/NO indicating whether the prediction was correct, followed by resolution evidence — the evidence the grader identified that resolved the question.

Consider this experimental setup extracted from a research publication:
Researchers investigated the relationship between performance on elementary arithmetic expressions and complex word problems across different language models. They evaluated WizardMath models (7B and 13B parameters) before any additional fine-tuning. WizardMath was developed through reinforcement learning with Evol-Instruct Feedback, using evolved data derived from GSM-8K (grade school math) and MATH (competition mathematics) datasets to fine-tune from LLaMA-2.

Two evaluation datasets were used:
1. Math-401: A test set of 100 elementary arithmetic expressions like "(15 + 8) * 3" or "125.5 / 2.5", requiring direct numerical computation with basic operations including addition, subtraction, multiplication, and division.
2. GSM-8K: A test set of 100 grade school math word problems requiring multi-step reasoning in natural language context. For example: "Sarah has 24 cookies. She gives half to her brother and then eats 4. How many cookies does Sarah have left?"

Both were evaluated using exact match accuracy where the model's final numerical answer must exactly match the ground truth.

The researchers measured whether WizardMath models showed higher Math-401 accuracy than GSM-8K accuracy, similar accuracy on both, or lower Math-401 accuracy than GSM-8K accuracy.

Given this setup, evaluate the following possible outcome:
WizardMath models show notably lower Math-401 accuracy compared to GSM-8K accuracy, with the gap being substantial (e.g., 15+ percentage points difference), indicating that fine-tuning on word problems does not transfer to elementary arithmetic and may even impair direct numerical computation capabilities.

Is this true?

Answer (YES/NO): YES